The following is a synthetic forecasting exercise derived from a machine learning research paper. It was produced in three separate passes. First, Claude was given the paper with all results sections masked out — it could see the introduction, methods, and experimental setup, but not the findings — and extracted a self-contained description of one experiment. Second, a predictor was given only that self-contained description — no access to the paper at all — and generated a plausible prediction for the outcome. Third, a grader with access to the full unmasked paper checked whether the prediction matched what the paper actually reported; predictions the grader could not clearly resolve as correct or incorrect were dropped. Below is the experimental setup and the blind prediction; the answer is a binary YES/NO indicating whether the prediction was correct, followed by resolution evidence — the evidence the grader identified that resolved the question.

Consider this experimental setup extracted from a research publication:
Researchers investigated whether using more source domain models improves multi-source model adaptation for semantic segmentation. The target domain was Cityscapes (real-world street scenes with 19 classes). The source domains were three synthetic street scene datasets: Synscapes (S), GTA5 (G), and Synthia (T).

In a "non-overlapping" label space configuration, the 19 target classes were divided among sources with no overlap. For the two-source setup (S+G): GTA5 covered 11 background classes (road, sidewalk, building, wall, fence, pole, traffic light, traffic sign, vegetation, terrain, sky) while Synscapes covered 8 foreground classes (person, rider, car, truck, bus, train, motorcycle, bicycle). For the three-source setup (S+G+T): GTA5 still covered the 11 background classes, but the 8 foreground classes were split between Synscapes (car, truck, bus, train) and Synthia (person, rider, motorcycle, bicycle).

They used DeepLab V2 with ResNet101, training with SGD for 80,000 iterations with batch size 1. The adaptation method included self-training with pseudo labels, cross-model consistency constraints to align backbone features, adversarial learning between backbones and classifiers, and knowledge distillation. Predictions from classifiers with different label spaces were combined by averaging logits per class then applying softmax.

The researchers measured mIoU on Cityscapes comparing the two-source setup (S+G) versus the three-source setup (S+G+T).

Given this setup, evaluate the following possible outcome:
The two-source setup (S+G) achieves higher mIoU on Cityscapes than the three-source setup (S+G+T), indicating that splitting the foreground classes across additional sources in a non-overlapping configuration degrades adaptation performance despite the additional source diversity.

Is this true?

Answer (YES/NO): YES